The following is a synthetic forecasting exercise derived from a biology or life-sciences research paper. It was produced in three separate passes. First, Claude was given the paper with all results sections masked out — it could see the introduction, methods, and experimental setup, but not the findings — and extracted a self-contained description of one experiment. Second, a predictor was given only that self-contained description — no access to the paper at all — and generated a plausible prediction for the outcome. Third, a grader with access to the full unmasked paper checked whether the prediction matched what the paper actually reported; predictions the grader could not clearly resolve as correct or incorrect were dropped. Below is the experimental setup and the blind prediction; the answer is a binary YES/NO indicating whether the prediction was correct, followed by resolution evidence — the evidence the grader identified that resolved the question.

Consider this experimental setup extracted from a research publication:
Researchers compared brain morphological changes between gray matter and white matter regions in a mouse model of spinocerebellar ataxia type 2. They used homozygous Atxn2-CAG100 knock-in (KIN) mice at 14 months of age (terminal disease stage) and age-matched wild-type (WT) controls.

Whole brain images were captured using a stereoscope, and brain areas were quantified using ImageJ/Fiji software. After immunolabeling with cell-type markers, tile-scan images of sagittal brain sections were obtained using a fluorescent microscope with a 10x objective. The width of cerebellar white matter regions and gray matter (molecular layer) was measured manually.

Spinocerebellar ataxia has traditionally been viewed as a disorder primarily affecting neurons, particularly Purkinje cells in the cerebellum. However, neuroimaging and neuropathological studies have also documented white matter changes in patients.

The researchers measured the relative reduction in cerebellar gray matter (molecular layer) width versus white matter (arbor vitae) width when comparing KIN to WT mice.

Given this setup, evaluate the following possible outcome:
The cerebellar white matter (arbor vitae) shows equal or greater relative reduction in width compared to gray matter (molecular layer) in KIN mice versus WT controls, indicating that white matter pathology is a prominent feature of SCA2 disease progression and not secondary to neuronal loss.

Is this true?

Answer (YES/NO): YES